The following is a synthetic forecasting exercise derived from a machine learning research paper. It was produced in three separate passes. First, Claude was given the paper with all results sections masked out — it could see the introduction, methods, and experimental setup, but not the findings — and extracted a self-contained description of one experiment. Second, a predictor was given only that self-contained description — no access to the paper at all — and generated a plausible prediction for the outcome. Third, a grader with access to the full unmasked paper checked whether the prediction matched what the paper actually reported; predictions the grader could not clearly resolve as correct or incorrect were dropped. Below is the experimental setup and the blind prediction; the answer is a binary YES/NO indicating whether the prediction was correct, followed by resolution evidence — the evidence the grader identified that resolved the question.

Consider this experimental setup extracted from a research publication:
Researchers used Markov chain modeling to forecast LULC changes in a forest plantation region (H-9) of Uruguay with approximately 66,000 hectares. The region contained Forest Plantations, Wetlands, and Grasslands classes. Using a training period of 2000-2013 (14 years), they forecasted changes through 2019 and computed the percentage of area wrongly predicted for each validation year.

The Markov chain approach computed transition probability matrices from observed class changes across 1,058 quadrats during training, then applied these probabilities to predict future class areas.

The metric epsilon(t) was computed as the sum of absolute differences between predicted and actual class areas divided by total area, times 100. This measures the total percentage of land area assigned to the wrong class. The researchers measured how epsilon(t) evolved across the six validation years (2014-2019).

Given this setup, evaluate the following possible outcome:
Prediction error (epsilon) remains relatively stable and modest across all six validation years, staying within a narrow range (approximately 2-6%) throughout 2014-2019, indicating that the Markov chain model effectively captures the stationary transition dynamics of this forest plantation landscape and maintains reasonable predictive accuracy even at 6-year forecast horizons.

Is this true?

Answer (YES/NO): NO